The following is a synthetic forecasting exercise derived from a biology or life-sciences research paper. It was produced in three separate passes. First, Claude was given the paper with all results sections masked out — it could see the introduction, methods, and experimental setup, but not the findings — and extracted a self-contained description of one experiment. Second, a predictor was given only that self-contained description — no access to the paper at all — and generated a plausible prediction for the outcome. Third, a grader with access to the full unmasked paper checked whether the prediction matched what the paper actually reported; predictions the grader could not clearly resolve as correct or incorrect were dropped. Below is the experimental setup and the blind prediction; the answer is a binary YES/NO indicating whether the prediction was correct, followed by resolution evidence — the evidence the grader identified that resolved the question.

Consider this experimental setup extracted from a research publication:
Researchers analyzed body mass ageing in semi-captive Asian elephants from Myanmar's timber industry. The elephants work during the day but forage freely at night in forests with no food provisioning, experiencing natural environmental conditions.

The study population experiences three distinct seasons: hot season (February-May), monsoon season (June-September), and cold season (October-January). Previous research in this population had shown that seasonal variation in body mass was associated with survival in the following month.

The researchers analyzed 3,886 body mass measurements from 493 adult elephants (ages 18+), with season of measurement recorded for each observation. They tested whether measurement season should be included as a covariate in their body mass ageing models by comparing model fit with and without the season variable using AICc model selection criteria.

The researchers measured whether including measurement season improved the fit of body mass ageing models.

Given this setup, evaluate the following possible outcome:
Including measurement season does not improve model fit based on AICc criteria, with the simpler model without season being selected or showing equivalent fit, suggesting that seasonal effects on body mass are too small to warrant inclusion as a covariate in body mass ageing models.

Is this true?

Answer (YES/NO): YES